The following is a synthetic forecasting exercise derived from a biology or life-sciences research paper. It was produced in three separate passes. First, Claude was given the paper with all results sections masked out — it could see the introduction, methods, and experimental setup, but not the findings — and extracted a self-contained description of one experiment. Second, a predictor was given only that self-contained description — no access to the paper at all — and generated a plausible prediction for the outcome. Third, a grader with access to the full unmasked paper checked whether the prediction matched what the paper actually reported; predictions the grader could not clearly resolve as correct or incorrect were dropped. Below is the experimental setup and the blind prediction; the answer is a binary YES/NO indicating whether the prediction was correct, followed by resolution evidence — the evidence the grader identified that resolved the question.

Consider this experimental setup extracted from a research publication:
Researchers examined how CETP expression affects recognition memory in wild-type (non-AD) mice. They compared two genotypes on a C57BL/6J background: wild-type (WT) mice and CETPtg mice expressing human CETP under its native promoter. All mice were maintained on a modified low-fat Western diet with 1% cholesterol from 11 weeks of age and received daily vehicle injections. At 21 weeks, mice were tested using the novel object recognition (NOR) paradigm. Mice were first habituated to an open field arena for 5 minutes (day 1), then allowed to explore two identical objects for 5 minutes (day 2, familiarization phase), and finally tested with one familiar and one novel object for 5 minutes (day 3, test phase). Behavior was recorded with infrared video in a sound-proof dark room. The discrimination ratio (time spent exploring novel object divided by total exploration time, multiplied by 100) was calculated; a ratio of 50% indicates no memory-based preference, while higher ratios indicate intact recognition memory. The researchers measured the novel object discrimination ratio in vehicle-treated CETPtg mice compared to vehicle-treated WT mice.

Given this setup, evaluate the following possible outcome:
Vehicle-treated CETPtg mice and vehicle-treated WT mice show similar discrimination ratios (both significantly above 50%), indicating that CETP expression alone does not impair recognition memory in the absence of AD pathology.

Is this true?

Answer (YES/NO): NO